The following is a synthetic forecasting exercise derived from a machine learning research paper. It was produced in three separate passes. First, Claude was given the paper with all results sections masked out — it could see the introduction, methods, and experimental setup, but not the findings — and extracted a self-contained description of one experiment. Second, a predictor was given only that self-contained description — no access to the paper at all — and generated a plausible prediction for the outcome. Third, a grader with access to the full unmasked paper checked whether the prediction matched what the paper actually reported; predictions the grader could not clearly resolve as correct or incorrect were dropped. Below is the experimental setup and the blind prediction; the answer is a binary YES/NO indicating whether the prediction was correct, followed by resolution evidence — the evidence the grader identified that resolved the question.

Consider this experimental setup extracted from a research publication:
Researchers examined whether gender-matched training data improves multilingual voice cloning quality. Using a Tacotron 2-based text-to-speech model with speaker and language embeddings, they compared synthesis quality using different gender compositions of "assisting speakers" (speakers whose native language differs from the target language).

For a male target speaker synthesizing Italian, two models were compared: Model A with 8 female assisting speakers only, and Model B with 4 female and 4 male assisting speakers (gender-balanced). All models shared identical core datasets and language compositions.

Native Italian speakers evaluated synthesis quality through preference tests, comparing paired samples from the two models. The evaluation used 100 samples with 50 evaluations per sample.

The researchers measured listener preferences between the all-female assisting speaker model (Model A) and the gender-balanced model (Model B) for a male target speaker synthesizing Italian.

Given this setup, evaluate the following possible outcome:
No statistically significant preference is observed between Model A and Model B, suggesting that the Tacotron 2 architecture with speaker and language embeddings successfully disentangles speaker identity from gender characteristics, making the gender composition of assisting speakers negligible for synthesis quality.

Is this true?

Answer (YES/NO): NO